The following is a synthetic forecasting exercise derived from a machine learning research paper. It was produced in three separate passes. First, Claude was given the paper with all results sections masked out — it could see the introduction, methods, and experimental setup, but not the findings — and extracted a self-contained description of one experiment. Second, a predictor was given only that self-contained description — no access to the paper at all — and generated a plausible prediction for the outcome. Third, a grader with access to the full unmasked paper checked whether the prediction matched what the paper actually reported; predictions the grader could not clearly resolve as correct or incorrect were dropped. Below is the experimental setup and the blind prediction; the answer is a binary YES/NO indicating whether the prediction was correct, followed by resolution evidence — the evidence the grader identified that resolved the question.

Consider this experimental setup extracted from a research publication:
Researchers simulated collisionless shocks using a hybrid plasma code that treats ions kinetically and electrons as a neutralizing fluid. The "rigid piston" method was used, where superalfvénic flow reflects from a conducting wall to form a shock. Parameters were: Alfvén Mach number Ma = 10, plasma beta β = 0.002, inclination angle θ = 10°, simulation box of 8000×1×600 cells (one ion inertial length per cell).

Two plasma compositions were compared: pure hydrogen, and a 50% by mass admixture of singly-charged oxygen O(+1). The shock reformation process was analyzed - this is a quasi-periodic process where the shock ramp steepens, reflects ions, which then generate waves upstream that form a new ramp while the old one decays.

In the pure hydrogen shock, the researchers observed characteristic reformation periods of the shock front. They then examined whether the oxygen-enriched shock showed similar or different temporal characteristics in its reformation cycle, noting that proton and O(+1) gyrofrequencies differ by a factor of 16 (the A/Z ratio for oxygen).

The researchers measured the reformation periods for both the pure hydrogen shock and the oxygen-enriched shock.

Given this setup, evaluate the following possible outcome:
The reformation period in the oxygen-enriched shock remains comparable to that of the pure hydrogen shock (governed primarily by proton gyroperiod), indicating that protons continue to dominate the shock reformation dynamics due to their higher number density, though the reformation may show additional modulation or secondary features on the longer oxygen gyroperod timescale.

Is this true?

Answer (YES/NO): NO